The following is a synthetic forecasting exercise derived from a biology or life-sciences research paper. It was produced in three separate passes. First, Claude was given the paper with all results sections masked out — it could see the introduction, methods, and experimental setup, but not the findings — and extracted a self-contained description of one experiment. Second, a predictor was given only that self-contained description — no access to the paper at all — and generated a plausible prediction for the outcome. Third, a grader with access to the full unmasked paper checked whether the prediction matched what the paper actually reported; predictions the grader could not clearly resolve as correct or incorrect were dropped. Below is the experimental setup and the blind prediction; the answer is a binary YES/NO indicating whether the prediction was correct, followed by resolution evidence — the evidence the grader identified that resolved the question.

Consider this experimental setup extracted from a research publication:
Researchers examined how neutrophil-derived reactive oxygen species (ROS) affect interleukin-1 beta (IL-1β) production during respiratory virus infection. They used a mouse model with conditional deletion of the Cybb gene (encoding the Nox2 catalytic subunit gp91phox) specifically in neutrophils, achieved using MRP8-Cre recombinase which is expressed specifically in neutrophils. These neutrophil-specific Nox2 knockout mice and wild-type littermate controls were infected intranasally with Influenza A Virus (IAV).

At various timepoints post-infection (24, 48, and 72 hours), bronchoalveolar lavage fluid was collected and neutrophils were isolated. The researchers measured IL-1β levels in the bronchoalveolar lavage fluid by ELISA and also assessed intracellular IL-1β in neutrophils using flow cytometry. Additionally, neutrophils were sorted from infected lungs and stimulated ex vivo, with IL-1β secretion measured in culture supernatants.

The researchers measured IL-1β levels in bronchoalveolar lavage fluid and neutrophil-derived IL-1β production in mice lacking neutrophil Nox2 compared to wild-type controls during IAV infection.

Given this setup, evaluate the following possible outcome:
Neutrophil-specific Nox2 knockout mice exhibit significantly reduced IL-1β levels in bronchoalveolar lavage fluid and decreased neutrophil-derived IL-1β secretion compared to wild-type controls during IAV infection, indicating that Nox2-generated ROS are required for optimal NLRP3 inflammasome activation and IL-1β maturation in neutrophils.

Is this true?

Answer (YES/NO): NO